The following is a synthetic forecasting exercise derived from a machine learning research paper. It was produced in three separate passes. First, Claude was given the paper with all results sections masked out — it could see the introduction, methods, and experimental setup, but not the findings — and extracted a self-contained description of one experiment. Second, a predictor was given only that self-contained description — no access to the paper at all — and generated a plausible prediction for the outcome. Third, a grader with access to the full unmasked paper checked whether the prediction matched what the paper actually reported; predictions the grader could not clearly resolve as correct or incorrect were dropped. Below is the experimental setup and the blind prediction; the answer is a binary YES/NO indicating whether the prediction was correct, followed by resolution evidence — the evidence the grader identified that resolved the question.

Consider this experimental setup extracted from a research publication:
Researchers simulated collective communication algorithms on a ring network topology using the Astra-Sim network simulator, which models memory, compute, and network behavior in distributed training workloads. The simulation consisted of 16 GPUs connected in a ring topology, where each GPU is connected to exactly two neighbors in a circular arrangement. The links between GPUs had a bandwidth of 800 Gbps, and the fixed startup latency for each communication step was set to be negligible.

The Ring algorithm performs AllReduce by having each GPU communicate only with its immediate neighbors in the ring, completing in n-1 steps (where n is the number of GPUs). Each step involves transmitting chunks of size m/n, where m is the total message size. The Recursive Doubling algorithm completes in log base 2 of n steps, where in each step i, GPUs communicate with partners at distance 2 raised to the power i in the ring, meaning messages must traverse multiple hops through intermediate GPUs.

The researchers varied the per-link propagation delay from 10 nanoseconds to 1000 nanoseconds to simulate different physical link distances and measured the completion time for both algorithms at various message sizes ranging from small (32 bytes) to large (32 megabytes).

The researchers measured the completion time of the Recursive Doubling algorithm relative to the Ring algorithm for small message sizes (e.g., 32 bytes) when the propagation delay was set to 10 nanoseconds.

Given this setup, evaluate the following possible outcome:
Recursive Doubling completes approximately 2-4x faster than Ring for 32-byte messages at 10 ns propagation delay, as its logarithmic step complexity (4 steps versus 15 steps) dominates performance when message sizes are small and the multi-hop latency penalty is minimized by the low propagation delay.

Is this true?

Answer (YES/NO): NO